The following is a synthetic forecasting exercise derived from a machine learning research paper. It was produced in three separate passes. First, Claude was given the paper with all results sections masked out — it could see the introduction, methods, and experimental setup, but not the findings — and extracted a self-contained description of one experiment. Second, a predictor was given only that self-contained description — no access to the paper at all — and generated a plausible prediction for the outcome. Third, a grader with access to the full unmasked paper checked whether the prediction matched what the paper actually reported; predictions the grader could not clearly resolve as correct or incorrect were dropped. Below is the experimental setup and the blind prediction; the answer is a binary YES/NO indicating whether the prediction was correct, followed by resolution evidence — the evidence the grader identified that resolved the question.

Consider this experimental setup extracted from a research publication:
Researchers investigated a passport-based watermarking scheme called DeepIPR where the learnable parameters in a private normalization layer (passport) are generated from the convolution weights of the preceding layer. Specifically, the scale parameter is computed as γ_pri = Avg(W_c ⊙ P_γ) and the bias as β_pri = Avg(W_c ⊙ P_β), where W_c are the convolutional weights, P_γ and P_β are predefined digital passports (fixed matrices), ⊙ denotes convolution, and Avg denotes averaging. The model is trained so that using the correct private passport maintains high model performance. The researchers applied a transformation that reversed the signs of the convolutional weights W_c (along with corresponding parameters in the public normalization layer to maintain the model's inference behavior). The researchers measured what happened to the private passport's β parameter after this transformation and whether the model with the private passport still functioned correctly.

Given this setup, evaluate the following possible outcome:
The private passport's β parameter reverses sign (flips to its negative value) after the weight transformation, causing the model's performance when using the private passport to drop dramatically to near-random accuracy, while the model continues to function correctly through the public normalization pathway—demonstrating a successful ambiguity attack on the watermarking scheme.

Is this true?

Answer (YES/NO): NO